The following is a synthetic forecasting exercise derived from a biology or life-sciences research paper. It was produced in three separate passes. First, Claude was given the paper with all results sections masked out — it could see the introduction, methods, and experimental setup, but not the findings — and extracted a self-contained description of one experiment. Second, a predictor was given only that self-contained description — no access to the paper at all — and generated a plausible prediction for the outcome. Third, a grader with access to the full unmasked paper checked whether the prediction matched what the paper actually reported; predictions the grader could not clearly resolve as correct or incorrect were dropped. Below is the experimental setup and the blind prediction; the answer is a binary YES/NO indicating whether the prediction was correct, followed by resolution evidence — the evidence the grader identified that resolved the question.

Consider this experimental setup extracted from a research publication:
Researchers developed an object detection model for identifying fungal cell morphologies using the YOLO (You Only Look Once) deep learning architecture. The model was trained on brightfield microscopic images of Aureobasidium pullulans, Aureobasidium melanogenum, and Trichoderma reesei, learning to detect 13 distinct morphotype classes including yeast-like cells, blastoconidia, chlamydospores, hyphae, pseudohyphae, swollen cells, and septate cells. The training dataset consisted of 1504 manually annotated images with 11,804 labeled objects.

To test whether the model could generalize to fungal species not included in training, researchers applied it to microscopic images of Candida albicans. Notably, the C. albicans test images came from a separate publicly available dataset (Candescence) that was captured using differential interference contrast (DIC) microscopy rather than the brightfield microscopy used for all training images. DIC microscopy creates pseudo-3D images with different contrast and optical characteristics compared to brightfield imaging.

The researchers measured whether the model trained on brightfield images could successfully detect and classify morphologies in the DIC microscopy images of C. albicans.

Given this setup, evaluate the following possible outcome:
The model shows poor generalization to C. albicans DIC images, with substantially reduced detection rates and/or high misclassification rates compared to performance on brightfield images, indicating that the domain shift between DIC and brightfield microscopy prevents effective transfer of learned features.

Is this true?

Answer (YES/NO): NO